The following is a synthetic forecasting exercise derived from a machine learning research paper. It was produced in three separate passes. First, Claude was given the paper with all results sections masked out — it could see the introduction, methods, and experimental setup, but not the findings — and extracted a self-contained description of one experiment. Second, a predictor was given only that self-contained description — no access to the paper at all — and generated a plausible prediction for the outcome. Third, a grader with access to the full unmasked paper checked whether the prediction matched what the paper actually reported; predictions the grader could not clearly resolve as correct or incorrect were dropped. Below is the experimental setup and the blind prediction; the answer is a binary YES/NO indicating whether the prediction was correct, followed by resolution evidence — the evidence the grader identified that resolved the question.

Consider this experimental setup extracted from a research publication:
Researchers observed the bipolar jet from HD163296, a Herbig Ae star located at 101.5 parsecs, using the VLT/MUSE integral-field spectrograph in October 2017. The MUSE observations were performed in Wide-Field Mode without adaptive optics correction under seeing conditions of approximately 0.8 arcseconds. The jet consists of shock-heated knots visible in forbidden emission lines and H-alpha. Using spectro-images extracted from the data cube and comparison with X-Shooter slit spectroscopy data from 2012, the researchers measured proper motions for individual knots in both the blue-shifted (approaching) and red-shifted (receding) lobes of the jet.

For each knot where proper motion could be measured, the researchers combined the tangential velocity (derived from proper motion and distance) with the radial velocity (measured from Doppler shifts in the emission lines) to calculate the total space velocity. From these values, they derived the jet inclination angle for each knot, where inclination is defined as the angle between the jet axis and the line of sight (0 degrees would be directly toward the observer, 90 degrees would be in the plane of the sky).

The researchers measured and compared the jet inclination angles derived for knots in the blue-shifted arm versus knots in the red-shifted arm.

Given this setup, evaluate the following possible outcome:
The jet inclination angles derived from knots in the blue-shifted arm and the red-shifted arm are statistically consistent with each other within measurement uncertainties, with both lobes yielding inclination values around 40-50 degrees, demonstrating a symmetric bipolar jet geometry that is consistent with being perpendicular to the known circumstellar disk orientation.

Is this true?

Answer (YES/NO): NO